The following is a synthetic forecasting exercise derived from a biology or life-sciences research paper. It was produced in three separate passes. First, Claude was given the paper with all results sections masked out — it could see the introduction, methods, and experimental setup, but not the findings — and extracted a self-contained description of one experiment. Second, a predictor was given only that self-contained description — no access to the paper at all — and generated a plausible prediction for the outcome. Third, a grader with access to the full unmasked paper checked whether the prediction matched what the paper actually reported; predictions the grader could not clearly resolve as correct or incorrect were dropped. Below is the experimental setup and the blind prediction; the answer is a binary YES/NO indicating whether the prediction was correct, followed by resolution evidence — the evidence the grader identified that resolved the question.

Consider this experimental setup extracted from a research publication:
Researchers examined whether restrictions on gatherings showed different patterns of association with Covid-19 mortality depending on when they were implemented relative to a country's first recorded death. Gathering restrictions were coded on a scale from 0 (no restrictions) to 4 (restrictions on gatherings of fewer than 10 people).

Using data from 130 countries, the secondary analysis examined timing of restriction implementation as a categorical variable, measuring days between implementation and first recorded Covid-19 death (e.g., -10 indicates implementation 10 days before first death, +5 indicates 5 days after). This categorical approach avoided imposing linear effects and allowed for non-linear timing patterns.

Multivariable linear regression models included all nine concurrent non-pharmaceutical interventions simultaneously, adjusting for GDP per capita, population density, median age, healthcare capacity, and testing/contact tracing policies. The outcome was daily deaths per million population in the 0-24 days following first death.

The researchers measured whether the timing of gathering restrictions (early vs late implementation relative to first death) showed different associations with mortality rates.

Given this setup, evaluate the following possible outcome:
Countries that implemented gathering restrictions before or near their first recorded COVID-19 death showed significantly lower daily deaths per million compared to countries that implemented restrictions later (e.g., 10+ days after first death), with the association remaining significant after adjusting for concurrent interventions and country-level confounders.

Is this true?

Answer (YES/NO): NO